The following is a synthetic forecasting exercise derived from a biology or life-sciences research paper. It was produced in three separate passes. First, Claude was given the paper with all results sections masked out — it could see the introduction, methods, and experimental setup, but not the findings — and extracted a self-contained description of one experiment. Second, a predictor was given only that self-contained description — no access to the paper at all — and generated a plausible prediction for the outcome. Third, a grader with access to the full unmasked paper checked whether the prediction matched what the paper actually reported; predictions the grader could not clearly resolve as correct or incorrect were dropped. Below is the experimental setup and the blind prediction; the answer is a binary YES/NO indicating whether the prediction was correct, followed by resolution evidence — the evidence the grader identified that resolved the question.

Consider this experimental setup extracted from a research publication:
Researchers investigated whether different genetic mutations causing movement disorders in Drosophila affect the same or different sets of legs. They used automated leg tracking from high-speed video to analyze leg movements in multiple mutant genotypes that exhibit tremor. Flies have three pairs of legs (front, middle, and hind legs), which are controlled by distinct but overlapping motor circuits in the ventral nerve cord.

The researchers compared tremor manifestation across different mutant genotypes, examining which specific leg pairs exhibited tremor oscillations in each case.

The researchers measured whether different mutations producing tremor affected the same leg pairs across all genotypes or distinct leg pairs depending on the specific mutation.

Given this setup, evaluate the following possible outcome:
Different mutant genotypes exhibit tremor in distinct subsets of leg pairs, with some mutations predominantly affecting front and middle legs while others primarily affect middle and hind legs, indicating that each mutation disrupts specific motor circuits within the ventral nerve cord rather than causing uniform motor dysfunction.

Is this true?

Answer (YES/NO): NO